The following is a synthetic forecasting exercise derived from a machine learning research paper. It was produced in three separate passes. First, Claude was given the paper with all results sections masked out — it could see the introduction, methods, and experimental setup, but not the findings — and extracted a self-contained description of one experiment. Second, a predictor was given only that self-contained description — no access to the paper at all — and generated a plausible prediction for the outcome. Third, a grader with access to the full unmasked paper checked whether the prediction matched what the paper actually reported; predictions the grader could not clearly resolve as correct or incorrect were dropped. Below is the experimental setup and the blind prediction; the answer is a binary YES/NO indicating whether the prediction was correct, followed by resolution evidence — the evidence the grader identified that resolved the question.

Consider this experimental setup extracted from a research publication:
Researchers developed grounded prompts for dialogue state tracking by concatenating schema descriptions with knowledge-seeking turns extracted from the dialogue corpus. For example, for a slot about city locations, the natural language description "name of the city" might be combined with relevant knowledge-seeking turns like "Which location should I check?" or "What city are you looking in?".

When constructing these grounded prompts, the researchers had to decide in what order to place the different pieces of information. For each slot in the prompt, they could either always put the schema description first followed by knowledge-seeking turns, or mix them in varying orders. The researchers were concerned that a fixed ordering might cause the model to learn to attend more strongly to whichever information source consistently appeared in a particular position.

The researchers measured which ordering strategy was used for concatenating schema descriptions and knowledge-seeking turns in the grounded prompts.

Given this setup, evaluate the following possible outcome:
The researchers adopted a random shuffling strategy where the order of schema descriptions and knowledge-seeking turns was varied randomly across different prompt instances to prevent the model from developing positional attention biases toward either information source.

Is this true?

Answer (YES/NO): YES